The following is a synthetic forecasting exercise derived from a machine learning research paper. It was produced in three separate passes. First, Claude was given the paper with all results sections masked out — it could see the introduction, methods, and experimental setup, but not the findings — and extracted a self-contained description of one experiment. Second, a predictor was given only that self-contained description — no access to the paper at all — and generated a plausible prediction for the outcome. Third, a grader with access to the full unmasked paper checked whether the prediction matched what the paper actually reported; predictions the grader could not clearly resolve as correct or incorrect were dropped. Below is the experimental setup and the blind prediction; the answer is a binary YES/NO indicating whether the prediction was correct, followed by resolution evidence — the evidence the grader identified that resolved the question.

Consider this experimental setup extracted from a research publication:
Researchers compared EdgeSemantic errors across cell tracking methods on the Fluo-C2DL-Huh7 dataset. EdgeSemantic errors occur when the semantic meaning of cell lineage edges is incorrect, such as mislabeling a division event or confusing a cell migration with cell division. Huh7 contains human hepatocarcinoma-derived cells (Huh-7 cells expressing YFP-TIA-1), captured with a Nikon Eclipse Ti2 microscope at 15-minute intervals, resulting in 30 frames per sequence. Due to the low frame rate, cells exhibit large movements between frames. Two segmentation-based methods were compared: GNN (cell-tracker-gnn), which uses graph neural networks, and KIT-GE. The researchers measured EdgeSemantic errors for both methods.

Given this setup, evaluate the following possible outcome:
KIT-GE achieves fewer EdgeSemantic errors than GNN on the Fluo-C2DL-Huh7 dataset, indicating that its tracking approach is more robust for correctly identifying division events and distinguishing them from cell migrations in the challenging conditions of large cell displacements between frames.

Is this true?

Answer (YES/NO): YES